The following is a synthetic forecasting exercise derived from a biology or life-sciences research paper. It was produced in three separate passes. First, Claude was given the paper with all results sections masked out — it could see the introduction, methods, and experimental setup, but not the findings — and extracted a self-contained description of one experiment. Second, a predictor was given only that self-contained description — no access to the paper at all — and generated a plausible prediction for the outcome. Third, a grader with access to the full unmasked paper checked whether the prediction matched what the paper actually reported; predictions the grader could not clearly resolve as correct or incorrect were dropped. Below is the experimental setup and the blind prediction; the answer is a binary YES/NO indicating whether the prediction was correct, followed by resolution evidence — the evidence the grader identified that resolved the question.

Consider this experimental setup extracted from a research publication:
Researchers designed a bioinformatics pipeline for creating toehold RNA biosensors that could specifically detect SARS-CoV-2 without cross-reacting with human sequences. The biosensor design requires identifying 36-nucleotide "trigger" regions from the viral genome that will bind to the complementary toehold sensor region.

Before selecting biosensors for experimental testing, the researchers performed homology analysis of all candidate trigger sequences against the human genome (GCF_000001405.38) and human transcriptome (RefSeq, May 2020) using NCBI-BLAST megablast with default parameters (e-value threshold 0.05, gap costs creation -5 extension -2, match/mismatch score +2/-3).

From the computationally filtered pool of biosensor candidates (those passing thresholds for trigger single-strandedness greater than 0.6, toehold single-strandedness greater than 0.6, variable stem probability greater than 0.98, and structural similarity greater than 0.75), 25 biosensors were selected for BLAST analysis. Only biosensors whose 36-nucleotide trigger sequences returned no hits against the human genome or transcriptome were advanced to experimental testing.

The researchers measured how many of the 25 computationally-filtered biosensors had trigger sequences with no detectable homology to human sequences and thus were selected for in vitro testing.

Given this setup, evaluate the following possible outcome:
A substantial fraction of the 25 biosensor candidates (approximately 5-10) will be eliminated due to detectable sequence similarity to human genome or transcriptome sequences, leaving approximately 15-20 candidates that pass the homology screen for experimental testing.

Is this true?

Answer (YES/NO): YES